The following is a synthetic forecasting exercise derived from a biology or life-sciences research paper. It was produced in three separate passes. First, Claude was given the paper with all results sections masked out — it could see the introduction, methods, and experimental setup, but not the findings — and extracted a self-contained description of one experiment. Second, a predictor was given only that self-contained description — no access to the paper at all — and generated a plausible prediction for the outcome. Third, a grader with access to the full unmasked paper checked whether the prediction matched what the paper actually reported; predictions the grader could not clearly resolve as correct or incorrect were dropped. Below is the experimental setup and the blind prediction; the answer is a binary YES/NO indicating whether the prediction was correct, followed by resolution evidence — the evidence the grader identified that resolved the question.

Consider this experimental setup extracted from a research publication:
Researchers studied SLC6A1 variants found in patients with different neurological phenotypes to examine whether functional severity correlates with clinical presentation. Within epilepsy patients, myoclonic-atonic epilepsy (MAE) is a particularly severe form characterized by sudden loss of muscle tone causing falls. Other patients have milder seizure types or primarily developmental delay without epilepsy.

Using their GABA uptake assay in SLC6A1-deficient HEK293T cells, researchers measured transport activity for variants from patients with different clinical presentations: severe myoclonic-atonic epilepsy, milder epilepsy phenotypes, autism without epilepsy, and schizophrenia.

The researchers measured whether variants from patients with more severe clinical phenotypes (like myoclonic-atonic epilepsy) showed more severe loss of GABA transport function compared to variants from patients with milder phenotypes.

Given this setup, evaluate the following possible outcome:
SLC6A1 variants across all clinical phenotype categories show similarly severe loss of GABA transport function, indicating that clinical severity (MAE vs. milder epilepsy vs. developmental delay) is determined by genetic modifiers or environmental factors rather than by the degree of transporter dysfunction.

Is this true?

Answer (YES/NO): NO